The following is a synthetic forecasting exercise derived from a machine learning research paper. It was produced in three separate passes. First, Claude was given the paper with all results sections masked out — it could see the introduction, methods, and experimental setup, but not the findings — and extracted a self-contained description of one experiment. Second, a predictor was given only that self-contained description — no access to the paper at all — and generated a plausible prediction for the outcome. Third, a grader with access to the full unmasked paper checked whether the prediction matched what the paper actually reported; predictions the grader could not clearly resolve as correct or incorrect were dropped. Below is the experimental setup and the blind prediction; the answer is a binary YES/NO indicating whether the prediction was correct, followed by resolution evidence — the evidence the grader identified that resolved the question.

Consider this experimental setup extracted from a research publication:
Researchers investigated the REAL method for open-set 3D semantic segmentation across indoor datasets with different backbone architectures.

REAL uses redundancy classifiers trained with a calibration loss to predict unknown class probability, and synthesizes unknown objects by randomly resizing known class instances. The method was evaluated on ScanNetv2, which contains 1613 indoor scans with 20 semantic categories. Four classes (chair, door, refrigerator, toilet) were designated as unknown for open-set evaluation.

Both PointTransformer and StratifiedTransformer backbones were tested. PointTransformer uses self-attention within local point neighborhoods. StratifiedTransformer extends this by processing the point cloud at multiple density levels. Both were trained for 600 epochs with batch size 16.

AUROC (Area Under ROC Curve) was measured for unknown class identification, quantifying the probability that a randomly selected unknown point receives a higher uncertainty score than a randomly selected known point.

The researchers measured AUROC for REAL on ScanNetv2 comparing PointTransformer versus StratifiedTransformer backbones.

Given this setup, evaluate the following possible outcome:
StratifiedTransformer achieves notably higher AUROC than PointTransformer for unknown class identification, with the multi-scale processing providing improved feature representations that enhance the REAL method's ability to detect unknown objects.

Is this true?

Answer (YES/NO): NO